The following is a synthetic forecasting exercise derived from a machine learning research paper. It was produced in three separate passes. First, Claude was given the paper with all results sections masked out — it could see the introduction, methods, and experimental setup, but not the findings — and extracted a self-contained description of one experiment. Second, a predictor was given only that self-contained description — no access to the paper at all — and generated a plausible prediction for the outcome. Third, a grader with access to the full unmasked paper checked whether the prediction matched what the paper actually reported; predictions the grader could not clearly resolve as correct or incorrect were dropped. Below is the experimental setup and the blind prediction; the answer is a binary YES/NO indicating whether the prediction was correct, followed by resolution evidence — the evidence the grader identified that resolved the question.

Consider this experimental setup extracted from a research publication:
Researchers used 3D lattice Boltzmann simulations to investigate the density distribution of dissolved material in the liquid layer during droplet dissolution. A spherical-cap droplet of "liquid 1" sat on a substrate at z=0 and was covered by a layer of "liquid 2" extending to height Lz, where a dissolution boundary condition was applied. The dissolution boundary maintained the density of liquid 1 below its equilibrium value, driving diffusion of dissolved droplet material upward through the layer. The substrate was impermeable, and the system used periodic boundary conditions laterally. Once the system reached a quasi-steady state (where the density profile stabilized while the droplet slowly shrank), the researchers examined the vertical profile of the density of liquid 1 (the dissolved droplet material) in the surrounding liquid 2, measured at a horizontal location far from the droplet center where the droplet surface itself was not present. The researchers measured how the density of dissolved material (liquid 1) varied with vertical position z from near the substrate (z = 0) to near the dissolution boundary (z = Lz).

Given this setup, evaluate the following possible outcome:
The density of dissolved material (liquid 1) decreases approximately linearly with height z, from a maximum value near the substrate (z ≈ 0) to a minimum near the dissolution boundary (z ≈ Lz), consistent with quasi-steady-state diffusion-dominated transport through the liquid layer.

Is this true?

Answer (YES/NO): YES